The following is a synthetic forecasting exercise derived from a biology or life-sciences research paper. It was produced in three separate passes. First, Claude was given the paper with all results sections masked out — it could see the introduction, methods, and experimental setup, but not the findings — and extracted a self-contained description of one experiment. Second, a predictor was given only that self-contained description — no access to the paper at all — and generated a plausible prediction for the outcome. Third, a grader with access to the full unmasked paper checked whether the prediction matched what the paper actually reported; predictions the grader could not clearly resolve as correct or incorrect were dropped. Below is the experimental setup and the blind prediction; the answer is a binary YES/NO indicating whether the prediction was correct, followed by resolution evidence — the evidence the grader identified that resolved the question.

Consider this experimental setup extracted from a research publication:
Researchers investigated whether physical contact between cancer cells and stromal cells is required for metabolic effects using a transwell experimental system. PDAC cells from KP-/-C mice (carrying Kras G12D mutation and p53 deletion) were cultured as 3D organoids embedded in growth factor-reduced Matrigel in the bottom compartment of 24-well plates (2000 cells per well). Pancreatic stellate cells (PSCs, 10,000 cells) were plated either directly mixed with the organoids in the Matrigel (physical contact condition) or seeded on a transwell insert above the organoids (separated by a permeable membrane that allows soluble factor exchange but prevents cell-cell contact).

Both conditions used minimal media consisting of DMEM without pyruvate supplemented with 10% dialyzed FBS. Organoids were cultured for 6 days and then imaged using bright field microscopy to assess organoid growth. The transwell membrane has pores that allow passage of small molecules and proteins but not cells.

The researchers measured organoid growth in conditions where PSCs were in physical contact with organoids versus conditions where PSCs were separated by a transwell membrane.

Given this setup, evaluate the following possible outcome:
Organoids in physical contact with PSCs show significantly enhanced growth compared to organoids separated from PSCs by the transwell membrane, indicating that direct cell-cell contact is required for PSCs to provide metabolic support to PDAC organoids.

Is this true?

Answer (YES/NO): NO